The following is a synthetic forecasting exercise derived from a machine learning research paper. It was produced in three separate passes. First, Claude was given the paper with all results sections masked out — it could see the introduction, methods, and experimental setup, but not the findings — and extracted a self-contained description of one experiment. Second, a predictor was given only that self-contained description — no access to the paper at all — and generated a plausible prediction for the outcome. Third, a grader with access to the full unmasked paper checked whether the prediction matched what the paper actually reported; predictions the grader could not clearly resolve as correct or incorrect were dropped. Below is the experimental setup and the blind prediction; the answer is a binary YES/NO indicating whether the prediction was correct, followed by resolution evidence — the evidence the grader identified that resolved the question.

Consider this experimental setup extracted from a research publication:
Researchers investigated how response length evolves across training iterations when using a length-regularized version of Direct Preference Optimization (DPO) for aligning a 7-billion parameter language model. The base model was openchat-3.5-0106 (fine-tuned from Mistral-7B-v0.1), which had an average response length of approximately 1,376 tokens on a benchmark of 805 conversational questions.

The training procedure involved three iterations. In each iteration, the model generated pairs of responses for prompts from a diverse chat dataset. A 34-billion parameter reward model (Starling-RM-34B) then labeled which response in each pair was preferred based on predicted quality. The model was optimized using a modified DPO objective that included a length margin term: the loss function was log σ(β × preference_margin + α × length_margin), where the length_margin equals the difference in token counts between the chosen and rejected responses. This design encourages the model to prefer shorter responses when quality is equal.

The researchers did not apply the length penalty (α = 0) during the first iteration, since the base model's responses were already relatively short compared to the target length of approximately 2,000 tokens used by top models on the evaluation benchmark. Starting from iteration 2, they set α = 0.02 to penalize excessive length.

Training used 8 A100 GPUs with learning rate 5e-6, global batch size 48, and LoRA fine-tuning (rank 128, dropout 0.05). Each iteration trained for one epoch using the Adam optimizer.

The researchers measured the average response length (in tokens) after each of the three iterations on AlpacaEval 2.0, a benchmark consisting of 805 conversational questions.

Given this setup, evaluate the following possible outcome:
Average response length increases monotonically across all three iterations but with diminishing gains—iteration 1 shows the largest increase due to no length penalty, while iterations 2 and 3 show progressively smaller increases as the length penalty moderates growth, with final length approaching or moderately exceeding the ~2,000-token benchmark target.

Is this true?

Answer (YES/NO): NO